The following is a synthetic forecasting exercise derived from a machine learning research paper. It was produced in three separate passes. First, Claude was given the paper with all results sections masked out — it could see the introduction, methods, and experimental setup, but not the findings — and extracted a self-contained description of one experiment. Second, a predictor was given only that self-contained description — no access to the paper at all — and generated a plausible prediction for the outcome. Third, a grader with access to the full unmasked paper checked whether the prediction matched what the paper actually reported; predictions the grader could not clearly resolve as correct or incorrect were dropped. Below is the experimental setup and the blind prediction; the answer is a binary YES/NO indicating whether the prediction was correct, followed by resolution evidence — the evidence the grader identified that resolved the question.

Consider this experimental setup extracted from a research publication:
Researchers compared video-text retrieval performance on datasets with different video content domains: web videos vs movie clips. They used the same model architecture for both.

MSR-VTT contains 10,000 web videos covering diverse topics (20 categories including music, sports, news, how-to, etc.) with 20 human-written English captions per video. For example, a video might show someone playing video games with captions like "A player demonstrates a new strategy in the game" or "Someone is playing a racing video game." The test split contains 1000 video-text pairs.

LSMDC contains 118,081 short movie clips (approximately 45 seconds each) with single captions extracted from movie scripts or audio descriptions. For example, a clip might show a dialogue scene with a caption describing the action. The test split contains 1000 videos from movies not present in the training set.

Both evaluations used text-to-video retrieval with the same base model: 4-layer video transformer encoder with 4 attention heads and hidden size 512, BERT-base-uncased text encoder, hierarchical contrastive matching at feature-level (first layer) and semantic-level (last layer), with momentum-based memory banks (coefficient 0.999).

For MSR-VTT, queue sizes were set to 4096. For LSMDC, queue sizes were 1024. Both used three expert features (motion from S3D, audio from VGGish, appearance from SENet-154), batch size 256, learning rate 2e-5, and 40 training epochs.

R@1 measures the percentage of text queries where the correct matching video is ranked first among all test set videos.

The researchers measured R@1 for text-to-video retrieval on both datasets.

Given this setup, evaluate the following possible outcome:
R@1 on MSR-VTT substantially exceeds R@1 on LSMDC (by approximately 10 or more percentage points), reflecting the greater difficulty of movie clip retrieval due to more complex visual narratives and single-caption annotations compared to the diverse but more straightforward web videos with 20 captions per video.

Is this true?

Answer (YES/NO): YES